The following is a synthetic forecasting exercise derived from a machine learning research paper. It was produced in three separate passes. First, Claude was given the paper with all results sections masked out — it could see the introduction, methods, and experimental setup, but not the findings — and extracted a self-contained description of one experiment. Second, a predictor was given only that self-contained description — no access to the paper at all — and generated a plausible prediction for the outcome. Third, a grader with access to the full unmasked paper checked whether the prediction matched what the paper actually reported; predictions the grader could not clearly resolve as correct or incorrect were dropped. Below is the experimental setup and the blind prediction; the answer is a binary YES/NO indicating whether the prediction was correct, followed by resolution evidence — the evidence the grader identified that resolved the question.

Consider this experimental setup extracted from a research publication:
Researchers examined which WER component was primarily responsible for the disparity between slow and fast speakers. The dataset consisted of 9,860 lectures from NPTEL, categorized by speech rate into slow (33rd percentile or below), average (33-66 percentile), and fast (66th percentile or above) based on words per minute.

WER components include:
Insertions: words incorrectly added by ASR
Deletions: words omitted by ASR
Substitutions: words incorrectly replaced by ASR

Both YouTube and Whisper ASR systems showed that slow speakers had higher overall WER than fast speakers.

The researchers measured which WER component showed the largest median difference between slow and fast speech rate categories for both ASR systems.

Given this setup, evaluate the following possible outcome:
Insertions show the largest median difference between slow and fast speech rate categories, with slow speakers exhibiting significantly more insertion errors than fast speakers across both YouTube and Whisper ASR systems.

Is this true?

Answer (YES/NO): YES